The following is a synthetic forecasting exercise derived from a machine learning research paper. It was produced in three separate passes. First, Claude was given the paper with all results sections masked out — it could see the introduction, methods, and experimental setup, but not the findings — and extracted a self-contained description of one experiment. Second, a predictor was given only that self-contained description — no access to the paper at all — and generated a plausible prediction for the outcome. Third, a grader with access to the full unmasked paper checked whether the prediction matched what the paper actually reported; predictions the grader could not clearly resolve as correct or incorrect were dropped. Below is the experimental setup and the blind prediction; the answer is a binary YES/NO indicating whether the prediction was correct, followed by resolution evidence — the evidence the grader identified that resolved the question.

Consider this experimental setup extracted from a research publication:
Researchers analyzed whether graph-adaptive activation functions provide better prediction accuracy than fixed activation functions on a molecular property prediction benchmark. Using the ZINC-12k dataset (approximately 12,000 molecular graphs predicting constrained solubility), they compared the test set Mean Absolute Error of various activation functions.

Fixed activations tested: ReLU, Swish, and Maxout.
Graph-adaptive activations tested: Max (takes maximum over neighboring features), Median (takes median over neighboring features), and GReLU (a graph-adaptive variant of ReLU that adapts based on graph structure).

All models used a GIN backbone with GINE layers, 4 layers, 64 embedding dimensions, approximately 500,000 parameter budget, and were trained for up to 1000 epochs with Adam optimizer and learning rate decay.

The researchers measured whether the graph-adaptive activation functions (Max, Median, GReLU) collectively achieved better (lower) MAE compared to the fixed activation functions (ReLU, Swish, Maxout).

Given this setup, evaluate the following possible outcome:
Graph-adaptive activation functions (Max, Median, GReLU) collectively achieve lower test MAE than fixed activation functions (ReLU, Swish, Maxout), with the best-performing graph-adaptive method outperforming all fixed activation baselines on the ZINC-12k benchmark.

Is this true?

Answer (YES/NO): NO